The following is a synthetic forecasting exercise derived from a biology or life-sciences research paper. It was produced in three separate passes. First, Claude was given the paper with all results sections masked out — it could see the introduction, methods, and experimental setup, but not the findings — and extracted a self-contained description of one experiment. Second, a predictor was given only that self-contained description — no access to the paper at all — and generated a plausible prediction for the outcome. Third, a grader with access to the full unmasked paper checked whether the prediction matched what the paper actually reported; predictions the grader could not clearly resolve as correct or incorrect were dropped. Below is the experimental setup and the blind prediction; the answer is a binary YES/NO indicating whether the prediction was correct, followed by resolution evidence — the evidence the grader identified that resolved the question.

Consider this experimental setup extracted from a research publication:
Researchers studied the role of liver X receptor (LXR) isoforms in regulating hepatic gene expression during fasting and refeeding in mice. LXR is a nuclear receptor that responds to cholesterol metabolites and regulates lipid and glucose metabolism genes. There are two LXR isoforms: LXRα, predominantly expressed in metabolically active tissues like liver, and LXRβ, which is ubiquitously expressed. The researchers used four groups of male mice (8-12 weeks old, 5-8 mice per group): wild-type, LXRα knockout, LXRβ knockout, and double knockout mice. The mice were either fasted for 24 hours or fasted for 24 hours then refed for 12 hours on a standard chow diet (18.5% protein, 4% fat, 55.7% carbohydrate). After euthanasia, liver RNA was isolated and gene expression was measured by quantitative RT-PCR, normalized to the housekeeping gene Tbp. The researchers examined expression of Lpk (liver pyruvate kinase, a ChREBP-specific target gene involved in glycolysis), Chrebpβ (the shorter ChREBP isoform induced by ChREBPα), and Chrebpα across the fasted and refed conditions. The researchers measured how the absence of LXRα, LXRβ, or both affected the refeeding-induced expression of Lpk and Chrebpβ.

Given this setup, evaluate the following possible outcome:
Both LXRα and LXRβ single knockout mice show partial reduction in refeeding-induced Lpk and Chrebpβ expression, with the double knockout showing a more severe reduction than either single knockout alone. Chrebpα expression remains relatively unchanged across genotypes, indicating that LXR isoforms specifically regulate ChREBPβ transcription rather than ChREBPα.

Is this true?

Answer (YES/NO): NO